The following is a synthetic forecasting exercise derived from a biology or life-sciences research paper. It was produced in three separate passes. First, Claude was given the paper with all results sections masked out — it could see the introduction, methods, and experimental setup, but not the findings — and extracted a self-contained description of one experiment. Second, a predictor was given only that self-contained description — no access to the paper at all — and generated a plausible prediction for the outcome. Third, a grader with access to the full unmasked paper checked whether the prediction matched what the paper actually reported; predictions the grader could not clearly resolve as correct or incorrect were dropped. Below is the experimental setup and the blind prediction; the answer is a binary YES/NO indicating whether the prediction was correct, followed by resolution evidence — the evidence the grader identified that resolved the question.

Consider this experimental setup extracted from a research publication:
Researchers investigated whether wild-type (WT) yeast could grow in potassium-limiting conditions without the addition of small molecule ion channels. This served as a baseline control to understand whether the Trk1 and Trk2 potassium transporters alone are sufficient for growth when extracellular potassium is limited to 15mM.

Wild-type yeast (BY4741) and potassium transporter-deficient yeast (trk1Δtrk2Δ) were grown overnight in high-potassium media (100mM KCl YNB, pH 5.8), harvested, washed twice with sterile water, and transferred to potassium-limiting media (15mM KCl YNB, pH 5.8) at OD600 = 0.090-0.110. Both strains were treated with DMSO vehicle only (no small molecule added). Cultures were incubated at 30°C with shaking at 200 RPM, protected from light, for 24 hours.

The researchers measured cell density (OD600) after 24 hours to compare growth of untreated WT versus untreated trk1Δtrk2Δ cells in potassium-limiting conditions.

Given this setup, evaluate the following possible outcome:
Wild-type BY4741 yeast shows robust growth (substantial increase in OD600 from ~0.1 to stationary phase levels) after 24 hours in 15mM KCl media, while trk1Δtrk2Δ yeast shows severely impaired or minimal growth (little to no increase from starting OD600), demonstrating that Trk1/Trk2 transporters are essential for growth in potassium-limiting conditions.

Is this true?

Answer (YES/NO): YES